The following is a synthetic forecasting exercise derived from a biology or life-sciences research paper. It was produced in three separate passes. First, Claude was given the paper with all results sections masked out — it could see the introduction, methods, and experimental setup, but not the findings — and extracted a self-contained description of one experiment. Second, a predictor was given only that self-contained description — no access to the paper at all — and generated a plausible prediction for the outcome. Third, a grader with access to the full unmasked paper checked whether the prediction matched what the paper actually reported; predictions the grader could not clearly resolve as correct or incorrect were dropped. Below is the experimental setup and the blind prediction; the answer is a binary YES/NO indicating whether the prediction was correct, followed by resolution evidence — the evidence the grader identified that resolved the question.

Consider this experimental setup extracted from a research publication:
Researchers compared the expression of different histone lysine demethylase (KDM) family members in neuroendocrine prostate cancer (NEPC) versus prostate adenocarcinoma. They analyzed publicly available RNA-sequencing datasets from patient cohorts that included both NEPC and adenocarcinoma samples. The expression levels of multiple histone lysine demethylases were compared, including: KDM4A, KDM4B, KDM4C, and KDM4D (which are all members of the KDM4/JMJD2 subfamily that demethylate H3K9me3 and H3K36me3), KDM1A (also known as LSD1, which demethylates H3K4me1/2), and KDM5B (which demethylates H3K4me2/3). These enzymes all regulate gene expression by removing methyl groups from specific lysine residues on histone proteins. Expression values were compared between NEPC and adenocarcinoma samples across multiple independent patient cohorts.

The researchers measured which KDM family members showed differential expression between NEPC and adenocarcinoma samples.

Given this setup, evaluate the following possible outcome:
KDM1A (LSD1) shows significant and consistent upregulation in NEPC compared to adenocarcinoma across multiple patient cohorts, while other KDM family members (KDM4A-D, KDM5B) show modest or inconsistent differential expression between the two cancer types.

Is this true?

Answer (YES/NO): NO